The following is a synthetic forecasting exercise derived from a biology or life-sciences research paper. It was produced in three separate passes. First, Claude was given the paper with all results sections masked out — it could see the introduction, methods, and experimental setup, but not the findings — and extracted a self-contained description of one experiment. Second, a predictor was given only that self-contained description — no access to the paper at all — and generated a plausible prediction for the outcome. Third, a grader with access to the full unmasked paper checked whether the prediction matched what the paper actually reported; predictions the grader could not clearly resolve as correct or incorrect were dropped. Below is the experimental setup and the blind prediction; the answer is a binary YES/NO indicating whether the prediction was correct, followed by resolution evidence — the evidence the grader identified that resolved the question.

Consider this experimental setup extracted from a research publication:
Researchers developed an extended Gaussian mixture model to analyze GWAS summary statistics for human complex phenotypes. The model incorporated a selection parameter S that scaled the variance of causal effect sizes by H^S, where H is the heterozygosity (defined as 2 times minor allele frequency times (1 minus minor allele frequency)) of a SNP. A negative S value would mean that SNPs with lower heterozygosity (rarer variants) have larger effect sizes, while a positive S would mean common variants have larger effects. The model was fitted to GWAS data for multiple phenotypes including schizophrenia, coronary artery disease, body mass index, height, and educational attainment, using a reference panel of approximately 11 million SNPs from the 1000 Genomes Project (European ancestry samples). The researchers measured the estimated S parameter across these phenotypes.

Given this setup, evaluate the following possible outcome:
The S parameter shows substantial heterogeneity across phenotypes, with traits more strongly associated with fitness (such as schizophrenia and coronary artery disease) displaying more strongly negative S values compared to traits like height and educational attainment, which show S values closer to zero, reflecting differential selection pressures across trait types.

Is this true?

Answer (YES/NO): NO